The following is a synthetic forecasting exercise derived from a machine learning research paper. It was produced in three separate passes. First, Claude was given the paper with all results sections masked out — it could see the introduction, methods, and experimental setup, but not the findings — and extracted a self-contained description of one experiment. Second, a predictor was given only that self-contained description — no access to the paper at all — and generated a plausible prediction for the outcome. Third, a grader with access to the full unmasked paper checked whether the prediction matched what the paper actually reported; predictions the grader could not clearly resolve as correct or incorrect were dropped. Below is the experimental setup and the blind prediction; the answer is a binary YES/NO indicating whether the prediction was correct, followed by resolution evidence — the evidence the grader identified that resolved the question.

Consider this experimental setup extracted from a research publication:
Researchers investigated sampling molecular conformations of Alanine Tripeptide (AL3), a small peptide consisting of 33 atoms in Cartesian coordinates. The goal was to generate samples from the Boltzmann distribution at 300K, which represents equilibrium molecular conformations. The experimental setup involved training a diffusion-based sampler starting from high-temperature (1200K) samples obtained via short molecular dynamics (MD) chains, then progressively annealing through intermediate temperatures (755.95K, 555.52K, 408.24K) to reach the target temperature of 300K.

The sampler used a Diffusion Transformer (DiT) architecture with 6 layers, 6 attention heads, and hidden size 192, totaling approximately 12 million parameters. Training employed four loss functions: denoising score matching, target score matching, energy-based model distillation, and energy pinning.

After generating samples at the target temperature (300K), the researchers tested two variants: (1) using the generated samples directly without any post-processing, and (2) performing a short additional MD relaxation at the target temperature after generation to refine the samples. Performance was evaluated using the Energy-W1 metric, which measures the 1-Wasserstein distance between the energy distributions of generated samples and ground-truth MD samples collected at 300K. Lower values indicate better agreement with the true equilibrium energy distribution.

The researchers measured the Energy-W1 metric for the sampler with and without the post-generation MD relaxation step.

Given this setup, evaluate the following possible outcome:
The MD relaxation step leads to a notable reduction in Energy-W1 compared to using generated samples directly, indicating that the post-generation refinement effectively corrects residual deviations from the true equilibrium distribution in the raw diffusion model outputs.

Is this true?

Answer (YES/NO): YES